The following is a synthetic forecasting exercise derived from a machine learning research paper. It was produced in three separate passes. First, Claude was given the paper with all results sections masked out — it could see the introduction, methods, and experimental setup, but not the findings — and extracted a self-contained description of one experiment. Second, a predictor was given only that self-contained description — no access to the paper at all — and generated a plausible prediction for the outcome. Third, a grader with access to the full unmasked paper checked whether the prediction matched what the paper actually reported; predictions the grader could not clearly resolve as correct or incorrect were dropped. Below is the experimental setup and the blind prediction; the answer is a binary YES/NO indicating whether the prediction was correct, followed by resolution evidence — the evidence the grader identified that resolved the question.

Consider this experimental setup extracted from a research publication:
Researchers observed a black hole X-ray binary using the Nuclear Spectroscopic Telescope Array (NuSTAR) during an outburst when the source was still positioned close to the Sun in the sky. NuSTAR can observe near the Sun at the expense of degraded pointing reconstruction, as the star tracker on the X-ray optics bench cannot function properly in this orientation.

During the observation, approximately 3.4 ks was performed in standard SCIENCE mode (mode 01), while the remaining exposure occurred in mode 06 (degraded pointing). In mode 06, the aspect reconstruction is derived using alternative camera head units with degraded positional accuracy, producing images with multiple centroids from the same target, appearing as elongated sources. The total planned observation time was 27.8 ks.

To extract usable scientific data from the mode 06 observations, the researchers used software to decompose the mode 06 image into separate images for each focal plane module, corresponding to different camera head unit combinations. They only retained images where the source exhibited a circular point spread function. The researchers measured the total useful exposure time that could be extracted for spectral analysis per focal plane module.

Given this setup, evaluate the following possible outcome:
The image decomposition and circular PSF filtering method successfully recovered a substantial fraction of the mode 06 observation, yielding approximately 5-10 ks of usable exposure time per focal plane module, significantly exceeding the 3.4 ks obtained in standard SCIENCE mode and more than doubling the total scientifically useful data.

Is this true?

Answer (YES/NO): NO